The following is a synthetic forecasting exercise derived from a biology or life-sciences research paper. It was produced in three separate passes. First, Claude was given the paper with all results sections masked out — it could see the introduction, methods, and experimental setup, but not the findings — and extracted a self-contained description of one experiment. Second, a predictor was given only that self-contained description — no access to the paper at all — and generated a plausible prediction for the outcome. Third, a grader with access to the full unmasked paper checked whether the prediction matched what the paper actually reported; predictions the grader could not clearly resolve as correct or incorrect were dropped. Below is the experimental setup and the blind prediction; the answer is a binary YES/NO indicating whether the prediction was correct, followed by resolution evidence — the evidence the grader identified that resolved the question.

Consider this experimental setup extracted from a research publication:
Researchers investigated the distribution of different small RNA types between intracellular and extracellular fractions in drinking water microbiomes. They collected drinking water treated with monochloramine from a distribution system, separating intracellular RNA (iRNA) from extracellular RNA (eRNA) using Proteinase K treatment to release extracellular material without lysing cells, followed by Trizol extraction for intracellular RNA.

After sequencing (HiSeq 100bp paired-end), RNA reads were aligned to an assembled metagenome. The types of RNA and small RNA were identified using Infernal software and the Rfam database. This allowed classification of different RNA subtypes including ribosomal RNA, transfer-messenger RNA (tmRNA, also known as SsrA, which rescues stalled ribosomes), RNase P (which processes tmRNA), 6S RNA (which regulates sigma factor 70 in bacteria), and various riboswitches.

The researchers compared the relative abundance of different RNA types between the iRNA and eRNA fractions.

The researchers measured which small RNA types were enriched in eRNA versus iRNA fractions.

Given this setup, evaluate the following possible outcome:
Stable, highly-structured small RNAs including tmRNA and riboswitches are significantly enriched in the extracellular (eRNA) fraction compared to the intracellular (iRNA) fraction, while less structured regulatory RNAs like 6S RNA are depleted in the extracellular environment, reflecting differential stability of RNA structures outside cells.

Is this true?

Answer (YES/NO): NO